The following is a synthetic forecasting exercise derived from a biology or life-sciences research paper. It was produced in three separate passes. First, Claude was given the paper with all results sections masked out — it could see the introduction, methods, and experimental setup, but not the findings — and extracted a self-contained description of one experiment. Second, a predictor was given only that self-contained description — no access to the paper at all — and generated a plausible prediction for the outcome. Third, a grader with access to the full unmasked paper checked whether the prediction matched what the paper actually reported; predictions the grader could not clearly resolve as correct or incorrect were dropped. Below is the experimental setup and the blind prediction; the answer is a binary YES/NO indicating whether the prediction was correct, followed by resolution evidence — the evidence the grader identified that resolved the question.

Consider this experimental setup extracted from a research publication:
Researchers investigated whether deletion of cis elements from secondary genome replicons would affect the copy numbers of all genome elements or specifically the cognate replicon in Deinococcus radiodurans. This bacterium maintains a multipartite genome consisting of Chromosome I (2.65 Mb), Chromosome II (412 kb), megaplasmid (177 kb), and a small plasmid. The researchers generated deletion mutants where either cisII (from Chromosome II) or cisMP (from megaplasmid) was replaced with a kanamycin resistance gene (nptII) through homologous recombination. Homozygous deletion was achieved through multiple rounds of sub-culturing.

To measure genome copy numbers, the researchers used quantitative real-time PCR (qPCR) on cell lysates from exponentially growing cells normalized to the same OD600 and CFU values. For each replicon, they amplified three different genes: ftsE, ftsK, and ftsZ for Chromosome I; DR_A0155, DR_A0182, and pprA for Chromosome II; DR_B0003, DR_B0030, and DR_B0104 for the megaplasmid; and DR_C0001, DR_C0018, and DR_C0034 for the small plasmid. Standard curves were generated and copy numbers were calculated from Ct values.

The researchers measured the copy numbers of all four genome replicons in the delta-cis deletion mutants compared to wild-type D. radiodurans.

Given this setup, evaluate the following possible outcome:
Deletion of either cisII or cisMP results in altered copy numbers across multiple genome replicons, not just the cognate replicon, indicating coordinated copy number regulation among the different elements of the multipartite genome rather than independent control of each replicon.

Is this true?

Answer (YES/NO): NO